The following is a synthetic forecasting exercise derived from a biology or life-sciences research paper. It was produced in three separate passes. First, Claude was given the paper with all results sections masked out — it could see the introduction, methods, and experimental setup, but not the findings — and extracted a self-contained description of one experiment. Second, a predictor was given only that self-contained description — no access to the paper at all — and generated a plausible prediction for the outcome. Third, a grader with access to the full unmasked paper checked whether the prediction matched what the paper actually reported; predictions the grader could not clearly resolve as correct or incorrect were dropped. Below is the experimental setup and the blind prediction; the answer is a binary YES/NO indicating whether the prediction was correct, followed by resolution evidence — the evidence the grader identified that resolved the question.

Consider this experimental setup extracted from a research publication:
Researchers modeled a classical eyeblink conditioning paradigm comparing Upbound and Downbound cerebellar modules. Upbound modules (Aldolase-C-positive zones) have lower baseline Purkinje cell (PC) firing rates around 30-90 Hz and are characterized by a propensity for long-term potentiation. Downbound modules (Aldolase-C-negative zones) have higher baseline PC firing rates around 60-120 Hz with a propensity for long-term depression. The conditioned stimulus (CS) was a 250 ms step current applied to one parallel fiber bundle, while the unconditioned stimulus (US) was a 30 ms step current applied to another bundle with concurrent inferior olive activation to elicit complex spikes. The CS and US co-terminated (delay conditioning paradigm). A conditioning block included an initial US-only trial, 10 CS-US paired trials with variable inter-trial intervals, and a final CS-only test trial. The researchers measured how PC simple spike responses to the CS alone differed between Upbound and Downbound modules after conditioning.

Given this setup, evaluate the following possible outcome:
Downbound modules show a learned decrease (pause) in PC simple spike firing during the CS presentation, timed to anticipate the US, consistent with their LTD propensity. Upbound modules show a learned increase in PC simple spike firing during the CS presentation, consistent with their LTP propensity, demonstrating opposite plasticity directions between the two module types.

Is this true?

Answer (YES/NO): NO